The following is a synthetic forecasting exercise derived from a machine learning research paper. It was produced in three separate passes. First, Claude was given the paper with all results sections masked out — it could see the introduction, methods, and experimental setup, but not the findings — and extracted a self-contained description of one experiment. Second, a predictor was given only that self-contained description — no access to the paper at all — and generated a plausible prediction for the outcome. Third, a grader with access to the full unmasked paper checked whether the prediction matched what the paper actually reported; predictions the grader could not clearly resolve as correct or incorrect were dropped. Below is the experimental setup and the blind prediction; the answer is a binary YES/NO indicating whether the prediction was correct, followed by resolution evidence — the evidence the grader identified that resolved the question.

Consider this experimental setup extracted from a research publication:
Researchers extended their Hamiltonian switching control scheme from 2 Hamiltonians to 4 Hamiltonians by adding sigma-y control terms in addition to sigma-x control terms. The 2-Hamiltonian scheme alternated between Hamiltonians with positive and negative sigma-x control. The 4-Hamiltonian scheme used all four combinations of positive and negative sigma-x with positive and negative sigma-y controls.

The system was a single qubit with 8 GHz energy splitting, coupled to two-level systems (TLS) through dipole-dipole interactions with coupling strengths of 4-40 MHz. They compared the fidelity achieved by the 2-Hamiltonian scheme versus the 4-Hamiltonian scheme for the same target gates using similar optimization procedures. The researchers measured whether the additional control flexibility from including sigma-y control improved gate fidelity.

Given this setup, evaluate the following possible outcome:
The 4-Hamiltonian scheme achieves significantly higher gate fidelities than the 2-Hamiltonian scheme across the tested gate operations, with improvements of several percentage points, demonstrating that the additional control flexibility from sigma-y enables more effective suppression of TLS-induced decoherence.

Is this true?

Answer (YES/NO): NO